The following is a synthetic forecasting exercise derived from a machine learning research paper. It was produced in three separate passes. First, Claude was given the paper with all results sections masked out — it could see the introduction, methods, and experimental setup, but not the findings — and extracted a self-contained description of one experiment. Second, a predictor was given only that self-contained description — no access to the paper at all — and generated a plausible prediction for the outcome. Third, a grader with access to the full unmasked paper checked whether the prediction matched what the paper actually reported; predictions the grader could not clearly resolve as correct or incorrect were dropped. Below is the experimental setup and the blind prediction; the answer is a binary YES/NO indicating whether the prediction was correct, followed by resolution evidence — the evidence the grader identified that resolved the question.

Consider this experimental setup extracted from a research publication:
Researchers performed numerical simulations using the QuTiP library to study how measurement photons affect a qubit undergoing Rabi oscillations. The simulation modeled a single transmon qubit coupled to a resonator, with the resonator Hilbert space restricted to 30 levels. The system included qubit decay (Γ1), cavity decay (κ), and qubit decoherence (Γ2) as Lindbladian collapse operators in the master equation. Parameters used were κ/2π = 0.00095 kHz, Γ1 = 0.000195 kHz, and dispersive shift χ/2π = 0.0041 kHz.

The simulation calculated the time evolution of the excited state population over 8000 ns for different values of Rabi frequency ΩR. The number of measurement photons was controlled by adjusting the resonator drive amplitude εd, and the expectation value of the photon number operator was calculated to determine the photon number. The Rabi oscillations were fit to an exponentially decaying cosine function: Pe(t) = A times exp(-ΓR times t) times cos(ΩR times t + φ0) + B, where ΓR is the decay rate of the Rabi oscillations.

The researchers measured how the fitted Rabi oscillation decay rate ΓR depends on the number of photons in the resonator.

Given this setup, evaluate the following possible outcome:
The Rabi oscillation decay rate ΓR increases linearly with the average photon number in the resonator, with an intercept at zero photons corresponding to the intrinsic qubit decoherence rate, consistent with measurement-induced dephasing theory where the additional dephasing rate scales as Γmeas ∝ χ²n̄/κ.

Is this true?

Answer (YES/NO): NO